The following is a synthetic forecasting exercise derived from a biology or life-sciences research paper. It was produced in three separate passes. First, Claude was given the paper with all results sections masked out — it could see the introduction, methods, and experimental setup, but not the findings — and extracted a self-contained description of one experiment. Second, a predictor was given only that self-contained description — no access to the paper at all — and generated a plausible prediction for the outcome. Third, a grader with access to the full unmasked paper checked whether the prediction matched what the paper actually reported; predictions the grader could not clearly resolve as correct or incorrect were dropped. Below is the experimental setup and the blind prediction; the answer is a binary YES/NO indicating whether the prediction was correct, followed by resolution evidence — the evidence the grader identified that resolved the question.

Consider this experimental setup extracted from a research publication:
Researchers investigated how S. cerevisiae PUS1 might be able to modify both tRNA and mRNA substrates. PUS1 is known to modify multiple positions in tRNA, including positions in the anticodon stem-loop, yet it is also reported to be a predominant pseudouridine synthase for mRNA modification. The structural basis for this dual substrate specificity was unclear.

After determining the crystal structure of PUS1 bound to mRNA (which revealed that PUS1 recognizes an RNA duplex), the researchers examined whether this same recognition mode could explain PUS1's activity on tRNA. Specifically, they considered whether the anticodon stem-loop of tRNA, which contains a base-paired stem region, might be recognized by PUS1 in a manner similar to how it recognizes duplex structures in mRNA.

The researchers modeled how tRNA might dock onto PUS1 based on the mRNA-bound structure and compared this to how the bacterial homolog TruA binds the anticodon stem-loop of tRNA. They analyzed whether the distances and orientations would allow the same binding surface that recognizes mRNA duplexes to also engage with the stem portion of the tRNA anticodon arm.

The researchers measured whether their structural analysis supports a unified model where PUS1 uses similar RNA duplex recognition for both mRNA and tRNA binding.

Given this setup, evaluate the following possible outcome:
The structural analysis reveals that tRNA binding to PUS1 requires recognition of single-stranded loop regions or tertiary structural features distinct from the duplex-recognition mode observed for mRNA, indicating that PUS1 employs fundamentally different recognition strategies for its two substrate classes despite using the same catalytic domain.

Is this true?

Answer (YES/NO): NO